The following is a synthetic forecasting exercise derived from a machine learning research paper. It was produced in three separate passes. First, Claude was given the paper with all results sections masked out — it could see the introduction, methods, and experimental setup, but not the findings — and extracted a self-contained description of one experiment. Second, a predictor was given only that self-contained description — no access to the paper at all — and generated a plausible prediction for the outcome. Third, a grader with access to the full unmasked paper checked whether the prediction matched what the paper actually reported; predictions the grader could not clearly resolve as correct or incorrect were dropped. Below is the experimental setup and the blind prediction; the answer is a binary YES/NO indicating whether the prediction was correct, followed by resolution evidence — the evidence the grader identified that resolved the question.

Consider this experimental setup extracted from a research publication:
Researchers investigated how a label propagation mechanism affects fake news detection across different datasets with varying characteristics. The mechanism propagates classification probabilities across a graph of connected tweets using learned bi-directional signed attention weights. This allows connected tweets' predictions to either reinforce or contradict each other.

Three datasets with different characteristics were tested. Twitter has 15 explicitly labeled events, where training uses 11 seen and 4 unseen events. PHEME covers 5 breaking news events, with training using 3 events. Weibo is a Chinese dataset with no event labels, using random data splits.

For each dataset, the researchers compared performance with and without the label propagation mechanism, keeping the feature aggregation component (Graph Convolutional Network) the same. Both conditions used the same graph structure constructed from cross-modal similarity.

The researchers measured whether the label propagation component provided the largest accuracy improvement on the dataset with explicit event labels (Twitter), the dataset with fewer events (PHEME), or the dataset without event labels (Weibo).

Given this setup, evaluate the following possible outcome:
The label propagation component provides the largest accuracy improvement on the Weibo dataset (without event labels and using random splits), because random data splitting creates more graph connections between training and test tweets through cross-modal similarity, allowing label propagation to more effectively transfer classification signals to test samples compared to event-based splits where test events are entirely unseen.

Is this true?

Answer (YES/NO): NO